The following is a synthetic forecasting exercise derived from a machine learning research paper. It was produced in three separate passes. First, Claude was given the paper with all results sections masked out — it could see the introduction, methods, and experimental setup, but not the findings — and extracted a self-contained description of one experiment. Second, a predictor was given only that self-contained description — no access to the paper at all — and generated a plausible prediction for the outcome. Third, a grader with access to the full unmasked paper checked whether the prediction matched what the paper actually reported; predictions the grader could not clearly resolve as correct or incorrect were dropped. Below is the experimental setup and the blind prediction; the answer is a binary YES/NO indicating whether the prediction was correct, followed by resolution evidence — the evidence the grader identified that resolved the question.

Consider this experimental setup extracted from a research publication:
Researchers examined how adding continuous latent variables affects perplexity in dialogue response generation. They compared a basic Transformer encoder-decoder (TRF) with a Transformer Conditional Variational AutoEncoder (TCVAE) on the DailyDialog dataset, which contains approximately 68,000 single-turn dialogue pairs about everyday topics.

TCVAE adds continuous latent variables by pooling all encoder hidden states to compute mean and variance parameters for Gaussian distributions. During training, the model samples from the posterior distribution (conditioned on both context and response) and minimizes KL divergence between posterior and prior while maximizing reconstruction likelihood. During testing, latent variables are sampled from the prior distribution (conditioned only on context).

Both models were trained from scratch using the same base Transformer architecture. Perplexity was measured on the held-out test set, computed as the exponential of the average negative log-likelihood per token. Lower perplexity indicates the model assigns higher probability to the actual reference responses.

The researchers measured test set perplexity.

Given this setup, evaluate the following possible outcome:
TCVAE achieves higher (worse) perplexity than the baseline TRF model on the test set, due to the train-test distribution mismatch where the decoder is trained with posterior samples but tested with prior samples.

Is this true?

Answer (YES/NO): YES